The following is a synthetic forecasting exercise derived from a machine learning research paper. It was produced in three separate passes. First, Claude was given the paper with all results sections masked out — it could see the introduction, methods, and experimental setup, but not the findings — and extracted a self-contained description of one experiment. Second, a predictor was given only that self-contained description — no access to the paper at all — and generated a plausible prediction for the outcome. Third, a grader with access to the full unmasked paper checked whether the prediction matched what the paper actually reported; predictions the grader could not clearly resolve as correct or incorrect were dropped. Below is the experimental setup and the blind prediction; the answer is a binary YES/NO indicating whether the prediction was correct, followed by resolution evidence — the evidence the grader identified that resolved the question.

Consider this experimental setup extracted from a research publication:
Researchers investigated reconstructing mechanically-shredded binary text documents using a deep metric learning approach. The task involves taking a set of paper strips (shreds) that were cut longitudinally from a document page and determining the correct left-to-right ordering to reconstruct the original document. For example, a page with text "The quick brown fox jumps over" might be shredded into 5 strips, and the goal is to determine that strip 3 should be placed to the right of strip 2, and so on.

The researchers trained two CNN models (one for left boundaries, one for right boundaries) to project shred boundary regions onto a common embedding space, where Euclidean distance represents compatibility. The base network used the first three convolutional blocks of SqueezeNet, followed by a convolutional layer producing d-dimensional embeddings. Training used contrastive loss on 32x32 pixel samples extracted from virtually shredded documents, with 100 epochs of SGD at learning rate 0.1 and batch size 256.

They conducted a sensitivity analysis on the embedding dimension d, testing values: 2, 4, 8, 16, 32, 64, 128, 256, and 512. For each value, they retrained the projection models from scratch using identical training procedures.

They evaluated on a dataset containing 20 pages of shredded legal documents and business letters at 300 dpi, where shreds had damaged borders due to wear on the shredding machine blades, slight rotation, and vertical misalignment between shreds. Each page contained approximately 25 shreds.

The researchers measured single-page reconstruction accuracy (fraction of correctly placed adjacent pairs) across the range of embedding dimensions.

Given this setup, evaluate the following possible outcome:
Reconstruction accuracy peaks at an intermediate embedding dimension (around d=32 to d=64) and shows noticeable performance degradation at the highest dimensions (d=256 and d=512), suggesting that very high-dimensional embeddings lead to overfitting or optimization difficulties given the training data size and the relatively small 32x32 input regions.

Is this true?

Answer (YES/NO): NO